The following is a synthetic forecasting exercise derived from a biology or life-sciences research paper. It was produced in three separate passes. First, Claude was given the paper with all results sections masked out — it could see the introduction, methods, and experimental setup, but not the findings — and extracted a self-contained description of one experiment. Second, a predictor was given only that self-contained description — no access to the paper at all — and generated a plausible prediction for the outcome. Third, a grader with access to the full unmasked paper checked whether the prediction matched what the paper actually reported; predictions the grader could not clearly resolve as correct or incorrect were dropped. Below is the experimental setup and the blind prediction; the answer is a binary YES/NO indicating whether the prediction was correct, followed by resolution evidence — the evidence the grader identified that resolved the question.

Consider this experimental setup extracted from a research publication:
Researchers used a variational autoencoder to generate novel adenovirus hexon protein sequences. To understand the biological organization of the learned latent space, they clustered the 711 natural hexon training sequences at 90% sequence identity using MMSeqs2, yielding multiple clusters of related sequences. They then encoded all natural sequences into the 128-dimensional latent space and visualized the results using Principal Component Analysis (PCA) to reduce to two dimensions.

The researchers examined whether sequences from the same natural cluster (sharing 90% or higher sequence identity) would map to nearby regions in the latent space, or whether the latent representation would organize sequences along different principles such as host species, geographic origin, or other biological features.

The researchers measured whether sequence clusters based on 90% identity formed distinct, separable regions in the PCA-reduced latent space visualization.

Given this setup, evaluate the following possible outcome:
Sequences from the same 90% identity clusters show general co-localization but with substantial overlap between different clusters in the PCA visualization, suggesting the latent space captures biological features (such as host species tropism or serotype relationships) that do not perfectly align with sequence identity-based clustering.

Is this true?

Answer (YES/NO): NO